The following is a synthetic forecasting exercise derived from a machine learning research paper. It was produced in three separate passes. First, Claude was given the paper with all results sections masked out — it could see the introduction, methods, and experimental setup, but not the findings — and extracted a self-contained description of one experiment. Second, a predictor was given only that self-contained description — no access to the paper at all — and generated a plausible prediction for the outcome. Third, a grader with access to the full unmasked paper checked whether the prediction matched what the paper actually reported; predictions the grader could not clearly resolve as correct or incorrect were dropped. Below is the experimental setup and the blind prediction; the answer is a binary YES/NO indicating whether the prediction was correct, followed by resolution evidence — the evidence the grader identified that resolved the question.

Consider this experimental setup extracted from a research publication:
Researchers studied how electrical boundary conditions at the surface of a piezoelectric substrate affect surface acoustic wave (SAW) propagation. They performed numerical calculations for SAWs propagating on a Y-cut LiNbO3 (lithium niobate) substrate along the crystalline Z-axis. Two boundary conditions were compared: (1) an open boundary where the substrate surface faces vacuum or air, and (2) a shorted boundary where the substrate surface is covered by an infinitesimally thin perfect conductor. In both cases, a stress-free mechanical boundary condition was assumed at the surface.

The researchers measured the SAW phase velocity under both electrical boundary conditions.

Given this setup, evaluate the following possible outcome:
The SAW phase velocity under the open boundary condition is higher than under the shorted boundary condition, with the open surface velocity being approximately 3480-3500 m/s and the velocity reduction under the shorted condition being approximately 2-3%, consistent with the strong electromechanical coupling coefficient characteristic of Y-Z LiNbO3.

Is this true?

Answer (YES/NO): YES